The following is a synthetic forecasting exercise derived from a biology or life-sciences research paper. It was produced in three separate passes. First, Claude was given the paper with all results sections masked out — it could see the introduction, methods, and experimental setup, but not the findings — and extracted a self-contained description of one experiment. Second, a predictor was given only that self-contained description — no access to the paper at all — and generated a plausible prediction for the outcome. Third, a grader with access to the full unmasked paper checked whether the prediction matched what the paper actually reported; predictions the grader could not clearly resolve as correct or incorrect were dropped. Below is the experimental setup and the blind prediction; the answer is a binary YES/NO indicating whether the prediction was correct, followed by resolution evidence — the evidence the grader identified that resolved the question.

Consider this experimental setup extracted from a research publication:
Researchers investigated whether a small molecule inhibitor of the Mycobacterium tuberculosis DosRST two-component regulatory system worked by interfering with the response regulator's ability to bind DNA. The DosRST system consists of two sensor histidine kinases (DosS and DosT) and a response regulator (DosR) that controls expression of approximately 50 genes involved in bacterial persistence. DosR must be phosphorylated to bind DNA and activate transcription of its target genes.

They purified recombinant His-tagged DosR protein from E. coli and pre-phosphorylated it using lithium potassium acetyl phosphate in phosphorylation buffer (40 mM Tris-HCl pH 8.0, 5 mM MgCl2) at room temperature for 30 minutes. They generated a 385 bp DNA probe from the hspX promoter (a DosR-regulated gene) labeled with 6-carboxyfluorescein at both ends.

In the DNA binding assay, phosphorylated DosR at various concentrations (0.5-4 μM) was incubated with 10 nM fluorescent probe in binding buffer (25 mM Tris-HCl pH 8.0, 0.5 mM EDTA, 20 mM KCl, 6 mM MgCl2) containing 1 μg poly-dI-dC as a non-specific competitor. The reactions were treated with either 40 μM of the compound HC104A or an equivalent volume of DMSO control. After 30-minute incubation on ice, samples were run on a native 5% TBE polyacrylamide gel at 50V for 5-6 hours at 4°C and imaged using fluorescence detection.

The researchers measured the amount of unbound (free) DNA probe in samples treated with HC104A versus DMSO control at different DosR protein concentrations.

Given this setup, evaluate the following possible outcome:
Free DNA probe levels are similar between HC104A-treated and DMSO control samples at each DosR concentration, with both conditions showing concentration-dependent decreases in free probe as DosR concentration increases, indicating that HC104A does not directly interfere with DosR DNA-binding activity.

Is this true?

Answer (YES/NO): NO